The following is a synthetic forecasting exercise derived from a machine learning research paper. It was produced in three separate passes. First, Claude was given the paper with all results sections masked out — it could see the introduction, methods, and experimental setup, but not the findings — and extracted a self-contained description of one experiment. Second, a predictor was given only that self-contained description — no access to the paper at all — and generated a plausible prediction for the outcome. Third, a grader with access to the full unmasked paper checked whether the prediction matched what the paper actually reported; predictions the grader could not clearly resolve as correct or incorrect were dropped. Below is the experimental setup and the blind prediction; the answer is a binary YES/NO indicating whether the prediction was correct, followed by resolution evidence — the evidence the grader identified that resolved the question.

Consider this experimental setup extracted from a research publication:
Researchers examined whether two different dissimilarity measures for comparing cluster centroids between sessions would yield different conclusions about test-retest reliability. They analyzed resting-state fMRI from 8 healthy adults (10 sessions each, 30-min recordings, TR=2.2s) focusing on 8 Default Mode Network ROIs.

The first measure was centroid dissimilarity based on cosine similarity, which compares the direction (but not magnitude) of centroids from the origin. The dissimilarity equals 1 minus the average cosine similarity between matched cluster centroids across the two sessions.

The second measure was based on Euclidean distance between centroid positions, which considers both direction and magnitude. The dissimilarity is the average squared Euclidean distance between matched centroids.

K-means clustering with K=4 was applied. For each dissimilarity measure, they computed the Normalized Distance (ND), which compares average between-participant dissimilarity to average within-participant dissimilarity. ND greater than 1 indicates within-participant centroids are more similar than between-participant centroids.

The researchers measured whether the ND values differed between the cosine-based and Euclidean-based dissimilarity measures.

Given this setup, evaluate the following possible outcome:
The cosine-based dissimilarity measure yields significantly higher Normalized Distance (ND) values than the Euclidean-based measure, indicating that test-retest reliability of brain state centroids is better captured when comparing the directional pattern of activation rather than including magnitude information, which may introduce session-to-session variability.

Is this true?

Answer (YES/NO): NO